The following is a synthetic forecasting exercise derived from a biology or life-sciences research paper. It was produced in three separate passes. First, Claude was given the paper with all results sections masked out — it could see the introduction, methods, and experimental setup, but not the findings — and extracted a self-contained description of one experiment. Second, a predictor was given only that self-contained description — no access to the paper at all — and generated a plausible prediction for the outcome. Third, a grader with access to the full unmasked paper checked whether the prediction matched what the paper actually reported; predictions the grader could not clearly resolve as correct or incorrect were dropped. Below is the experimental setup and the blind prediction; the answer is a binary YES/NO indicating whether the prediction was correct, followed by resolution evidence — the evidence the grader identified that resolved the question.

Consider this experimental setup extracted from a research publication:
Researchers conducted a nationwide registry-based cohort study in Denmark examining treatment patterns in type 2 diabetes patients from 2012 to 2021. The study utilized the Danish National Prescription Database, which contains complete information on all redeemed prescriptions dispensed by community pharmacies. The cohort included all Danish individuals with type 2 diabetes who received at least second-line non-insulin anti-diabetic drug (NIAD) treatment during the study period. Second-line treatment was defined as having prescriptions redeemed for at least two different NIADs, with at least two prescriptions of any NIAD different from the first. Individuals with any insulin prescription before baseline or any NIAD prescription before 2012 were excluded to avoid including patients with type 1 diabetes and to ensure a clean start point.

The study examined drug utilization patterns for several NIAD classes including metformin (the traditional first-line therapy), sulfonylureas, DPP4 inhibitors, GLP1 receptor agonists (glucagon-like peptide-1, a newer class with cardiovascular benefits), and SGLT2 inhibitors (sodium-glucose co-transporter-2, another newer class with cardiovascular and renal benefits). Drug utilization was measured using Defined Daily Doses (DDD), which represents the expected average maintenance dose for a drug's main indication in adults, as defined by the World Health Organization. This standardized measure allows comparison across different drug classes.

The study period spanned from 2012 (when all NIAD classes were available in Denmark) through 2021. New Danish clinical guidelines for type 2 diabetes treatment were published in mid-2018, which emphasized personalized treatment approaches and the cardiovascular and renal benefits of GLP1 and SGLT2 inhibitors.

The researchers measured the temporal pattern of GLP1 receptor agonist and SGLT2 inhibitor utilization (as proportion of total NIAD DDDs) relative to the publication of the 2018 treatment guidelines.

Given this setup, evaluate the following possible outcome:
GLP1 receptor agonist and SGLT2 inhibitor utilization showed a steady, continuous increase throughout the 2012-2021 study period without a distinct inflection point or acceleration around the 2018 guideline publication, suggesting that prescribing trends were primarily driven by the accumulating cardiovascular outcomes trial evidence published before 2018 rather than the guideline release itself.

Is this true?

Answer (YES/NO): YES